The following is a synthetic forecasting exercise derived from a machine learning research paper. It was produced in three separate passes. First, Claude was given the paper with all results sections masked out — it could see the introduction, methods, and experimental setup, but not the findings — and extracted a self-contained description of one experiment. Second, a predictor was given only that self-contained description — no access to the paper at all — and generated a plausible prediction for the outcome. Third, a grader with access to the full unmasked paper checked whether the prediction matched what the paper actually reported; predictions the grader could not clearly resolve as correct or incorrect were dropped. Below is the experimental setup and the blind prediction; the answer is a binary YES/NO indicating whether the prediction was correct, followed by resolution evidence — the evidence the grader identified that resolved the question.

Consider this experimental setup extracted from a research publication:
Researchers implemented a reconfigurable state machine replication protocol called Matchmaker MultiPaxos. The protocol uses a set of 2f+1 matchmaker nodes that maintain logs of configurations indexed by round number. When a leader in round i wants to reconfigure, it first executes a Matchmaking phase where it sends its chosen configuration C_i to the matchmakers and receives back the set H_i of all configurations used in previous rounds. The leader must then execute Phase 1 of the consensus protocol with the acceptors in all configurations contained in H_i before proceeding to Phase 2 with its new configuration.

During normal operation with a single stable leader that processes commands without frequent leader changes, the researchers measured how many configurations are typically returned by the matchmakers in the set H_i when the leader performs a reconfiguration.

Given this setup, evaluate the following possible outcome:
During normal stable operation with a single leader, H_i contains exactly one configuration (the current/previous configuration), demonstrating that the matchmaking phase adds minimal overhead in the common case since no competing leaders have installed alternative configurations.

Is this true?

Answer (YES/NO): YES